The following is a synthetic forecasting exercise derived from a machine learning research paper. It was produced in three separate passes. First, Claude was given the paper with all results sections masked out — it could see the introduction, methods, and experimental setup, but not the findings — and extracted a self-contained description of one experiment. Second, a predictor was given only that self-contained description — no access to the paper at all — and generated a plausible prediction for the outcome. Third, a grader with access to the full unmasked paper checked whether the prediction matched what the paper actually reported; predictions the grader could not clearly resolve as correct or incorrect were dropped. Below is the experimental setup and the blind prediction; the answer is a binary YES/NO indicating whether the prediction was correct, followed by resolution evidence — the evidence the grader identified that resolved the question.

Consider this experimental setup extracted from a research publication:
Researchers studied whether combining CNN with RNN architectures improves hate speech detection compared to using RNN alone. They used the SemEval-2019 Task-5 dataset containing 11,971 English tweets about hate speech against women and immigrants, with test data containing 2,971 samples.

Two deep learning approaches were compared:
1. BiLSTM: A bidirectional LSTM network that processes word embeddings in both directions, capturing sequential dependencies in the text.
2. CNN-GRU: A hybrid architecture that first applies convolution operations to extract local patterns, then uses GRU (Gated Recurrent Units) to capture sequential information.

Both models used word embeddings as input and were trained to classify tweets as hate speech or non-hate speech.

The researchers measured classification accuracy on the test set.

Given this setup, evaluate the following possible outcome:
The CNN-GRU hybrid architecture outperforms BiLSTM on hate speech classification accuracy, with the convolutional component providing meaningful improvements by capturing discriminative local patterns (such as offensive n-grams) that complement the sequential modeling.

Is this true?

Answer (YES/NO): YES